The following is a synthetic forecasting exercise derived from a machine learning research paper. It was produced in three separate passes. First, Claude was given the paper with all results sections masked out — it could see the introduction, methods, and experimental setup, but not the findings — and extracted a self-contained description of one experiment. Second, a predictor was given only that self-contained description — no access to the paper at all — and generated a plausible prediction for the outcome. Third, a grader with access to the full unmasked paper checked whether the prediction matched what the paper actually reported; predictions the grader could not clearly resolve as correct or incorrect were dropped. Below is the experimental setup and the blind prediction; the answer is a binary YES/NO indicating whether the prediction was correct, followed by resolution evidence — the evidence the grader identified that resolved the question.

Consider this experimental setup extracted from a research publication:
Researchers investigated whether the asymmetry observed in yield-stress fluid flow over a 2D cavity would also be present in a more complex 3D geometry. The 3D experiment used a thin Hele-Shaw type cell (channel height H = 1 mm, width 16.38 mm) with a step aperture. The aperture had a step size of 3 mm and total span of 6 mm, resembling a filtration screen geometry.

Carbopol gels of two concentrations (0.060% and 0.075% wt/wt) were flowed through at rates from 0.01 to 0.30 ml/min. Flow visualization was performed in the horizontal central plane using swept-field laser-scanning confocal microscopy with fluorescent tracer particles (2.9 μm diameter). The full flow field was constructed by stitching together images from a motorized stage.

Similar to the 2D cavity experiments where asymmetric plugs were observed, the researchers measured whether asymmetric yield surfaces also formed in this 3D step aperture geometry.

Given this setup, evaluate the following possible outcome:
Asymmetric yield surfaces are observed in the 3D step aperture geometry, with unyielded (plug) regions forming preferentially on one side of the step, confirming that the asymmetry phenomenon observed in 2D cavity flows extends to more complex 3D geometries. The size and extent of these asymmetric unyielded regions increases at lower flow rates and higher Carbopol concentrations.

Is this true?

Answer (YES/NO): YES